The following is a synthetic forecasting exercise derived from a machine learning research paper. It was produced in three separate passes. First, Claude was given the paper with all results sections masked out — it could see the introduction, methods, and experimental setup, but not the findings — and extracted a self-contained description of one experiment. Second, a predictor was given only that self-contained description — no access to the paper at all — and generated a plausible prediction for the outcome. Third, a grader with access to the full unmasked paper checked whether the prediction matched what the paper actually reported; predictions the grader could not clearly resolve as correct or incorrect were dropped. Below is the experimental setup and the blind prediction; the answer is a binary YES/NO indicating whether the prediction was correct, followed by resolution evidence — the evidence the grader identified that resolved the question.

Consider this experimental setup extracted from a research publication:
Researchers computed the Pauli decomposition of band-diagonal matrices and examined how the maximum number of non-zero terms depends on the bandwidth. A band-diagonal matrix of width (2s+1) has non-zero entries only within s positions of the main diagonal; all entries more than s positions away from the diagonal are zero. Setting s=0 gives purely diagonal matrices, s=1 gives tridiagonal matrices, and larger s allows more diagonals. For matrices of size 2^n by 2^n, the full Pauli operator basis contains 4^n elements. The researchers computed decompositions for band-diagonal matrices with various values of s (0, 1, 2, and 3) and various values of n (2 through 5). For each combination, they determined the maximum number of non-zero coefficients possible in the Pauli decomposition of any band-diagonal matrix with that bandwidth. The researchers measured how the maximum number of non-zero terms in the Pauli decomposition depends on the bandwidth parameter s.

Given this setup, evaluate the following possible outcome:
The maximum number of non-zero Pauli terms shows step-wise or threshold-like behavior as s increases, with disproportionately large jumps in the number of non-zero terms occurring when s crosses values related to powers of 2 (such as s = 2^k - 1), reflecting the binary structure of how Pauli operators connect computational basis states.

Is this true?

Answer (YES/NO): NO